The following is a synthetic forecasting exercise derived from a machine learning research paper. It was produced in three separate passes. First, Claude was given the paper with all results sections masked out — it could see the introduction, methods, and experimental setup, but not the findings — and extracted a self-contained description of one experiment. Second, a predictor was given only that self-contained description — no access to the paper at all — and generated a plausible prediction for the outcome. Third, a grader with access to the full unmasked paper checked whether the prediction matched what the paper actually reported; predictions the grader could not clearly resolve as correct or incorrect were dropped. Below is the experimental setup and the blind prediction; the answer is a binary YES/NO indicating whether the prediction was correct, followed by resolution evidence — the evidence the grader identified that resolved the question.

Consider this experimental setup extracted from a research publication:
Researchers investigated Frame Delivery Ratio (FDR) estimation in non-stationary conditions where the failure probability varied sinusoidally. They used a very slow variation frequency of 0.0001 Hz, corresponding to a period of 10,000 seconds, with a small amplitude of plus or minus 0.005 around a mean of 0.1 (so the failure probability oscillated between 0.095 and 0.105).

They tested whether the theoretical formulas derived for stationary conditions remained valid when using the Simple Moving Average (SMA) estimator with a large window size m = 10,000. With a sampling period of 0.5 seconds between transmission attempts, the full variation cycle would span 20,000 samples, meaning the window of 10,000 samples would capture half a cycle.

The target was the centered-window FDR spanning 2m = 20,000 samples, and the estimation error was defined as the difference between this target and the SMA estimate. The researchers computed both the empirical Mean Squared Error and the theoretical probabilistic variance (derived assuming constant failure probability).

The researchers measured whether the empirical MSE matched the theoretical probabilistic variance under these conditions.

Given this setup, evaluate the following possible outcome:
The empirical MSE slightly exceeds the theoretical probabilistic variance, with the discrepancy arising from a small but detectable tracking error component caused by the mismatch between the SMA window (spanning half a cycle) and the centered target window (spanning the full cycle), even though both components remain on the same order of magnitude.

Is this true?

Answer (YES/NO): NO